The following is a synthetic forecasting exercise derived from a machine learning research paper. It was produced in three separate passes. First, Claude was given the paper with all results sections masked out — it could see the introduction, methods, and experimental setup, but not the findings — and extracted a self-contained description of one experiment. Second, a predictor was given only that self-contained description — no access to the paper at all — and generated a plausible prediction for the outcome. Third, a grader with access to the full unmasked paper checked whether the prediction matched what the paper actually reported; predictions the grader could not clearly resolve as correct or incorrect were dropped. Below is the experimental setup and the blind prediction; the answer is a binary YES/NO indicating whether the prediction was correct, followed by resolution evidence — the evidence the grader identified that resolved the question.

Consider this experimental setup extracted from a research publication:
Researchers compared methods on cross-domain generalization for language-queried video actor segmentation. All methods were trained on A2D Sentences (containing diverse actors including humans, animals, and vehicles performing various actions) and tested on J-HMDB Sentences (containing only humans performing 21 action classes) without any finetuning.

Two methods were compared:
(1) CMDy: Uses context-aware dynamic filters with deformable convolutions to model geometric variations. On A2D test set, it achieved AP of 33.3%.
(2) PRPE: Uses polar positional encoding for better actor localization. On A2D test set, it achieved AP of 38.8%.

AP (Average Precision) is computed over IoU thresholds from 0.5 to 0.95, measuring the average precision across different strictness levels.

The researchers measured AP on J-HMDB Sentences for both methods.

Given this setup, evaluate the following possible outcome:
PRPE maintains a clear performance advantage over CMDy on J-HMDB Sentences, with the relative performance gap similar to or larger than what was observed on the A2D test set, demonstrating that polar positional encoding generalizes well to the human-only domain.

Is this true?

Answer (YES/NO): NO